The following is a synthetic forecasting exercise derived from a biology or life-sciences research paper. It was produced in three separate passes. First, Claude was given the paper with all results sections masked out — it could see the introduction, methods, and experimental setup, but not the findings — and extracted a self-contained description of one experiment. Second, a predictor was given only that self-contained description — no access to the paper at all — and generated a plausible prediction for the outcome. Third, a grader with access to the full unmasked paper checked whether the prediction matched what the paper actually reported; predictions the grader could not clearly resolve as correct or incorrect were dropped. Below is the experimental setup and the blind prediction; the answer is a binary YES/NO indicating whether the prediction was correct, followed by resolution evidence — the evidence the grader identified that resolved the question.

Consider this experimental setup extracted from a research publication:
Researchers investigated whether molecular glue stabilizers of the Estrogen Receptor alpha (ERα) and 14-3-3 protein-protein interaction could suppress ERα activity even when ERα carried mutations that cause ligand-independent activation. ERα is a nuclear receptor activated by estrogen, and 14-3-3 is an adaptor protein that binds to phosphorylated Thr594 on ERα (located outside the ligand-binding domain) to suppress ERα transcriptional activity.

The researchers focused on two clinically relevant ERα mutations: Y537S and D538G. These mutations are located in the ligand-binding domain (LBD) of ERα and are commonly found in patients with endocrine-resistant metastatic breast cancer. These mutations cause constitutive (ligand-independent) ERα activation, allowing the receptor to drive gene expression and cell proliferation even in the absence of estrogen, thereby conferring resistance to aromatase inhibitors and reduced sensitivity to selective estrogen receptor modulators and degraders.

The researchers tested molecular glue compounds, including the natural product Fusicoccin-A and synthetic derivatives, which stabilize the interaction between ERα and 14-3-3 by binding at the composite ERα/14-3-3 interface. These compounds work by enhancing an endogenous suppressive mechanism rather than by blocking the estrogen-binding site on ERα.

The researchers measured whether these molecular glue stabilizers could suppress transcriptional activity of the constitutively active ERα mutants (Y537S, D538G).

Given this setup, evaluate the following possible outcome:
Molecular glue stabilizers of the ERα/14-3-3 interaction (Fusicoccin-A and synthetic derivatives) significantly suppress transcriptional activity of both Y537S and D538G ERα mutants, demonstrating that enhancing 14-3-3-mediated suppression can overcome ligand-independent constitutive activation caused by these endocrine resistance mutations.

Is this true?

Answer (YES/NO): YES